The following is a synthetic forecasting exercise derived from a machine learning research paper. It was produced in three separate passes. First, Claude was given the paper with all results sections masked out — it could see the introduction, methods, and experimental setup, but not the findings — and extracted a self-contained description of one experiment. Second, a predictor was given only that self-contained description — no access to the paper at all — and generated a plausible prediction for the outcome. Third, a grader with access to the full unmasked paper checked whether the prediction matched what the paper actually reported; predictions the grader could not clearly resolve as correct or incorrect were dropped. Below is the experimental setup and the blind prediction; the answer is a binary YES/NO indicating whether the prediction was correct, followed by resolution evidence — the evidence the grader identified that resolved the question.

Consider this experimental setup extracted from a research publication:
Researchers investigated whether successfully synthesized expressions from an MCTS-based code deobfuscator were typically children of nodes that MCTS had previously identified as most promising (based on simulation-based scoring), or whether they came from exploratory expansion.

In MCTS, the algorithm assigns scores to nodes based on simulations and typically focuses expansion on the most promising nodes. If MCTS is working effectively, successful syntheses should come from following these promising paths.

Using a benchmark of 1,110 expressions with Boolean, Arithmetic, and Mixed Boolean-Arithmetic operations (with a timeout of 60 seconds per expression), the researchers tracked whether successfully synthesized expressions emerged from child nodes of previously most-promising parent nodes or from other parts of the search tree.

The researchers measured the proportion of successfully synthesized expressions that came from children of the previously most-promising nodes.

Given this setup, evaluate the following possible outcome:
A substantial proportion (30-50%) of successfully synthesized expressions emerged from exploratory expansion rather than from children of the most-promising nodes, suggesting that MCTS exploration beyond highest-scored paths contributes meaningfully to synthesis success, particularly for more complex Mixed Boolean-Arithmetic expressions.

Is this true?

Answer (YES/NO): NO